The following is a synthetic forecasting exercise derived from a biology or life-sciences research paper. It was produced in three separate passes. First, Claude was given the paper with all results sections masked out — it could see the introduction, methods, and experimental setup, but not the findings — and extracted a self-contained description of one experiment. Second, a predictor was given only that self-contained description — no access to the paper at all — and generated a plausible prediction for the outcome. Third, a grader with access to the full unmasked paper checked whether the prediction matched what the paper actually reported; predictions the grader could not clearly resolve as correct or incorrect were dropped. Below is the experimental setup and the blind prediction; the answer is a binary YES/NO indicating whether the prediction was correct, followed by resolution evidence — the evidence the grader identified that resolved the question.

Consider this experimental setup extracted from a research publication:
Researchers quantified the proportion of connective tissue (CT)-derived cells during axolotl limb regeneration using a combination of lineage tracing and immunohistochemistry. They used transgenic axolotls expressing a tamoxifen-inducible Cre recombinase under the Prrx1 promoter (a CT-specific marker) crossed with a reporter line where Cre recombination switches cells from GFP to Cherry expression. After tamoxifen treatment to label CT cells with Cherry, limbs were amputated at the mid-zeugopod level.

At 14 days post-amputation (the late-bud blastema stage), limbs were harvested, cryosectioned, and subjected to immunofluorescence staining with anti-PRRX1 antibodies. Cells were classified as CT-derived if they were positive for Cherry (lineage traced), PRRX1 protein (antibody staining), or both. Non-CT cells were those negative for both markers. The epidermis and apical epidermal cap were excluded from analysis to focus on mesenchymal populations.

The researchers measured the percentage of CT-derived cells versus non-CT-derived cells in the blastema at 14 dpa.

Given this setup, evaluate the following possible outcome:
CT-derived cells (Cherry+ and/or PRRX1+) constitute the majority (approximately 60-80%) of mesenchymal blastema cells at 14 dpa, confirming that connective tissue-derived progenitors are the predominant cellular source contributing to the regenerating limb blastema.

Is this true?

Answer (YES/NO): YES